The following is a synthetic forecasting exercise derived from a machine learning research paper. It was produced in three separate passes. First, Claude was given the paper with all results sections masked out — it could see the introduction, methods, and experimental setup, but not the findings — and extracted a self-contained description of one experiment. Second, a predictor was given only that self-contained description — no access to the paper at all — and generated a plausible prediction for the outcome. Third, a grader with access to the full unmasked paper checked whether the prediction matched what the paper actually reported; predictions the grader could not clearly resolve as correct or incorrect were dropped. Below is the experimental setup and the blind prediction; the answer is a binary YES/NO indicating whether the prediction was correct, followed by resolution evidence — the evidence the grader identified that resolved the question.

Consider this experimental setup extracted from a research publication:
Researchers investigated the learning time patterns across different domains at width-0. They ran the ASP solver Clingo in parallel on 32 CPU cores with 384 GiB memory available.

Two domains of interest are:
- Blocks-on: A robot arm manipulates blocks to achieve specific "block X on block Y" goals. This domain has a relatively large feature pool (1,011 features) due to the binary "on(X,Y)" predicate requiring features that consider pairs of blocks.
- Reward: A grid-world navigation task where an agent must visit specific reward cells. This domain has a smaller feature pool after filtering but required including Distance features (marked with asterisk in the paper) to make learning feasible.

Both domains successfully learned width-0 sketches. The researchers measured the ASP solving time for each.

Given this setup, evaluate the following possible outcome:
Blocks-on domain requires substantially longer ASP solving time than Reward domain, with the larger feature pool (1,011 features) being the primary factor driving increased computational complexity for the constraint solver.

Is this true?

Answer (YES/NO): NO